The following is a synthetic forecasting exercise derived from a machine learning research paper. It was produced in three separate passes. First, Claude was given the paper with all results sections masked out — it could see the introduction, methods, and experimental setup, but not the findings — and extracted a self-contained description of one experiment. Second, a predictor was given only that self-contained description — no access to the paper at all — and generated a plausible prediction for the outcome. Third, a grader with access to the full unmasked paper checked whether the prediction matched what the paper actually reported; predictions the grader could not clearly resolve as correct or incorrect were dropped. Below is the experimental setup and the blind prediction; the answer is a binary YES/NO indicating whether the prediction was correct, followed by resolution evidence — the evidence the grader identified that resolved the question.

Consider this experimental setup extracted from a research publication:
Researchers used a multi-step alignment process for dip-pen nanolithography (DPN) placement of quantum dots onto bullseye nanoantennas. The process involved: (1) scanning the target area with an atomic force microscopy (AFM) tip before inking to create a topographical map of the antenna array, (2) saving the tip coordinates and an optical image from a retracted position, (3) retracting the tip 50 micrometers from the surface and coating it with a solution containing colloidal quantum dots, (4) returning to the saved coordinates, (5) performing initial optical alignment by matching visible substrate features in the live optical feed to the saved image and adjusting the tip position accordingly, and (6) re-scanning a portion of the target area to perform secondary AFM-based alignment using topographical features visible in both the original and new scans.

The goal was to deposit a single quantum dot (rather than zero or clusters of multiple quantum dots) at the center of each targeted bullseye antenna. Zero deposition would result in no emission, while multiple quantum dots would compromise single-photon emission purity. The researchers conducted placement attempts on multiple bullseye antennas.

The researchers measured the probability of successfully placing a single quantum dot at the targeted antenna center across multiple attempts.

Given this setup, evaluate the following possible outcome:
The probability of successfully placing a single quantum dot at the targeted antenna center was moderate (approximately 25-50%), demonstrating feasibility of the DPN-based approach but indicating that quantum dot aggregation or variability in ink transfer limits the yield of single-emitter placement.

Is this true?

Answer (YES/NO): NO